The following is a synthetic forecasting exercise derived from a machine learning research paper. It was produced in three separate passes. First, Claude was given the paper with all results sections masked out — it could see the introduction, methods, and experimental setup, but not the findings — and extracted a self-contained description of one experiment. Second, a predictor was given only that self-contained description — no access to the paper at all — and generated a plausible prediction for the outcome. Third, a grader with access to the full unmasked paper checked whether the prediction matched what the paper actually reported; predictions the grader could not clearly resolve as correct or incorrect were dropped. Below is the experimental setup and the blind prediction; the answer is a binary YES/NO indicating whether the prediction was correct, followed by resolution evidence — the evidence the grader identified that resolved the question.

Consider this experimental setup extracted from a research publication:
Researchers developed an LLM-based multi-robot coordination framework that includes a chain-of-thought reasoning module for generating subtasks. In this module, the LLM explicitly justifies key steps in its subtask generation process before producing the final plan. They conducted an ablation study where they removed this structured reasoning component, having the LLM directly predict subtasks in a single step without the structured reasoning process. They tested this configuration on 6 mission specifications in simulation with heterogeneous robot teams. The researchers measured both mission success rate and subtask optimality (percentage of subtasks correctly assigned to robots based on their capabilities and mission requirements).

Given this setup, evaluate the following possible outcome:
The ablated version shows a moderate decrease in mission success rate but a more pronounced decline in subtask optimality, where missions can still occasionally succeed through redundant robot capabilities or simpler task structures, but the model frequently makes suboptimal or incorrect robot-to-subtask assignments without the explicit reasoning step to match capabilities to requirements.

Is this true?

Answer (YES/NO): YES